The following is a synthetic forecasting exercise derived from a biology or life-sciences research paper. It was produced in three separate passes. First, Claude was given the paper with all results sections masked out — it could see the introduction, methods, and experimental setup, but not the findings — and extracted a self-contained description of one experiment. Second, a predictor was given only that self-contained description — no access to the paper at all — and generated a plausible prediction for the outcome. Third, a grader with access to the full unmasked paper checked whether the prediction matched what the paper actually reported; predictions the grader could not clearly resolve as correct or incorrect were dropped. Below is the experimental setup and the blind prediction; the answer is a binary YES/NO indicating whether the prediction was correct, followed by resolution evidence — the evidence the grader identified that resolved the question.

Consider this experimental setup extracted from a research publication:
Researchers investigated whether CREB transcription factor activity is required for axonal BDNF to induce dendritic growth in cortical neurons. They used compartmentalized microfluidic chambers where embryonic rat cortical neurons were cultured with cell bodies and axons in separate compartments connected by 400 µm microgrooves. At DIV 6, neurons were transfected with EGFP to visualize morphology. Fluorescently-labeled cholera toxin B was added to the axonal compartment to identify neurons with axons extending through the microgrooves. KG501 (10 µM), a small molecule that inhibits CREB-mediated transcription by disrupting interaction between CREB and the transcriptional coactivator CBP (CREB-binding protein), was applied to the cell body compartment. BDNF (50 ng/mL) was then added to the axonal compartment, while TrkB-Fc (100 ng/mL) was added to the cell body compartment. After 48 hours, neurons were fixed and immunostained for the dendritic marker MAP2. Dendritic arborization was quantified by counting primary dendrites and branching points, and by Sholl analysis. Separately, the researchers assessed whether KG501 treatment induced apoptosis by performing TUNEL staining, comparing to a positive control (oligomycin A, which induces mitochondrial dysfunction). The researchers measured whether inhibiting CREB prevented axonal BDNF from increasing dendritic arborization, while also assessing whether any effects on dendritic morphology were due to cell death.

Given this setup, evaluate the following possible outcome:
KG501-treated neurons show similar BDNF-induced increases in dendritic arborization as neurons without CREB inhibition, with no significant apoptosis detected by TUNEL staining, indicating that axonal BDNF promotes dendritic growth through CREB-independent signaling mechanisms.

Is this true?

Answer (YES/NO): NO